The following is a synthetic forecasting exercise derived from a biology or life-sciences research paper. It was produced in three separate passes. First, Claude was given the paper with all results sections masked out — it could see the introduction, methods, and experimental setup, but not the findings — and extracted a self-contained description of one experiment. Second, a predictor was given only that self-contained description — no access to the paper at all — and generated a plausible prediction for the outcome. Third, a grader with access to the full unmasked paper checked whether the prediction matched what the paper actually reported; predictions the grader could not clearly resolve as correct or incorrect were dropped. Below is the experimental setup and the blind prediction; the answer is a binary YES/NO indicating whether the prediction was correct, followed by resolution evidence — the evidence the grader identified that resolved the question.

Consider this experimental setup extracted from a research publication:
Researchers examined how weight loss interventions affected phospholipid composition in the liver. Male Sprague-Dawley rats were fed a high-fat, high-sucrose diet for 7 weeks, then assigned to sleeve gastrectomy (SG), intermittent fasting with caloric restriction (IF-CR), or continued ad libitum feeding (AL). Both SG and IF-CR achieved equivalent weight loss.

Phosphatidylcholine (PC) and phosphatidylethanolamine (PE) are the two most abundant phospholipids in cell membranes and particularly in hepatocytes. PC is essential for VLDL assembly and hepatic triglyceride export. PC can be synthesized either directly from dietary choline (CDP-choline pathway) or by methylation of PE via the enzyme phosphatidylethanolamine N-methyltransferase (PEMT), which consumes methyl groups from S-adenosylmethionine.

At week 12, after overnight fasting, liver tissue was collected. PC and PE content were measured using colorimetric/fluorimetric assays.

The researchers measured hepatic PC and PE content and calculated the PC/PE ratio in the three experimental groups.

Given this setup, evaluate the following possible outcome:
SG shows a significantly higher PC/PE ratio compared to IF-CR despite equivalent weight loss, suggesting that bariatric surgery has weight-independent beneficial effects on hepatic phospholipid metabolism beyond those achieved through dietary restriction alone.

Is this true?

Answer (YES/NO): NO